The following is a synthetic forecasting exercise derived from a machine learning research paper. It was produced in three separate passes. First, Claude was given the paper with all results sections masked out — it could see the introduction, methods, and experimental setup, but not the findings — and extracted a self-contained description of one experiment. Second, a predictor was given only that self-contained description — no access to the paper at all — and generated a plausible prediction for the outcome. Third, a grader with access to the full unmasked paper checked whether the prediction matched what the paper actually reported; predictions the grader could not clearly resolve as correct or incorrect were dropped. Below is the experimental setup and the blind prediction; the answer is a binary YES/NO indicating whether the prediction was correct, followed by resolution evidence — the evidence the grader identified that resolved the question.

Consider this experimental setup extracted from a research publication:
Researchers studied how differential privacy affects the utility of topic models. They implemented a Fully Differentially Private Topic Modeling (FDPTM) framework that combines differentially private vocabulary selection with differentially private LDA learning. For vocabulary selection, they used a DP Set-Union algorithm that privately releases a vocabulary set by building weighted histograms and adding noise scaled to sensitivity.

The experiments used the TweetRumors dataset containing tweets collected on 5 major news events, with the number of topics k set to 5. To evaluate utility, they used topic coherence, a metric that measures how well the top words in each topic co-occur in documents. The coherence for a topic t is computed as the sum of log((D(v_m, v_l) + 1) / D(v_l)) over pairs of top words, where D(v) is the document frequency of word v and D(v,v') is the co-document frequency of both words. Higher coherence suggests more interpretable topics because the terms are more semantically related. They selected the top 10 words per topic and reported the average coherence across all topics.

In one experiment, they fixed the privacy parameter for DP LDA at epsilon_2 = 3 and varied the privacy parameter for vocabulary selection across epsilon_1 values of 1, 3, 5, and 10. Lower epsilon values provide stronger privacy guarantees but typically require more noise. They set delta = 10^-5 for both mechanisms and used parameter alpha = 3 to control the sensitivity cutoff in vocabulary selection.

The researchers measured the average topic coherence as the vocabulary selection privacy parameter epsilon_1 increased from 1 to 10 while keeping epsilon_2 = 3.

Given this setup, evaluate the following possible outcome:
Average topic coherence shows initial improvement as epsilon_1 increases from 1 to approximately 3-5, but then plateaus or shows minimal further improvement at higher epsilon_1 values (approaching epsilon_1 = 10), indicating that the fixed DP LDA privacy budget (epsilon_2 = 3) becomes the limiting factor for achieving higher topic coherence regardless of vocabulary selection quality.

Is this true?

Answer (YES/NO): YES